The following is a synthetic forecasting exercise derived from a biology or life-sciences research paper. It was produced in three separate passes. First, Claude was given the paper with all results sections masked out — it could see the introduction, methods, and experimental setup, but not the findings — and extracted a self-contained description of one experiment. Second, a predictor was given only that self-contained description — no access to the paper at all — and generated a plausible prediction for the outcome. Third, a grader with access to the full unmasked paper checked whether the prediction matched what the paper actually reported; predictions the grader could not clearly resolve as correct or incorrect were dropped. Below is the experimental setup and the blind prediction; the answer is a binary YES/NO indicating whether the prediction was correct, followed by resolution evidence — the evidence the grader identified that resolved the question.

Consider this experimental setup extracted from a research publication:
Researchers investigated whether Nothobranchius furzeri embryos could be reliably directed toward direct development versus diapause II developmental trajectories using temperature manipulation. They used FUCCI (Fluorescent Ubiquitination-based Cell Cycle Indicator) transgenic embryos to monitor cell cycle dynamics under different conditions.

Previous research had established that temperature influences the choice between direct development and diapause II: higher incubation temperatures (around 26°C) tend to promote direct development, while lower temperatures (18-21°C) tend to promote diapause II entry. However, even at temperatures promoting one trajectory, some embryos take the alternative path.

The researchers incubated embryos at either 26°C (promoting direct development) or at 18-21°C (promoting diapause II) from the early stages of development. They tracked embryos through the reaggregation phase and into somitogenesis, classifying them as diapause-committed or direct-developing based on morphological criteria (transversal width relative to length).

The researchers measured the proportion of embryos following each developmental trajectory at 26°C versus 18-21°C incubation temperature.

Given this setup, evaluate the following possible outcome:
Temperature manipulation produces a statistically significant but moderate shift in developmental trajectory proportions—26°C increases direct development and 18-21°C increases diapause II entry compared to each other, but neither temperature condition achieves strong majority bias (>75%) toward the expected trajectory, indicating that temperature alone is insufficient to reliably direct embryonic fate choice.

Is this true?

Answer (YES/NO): NO